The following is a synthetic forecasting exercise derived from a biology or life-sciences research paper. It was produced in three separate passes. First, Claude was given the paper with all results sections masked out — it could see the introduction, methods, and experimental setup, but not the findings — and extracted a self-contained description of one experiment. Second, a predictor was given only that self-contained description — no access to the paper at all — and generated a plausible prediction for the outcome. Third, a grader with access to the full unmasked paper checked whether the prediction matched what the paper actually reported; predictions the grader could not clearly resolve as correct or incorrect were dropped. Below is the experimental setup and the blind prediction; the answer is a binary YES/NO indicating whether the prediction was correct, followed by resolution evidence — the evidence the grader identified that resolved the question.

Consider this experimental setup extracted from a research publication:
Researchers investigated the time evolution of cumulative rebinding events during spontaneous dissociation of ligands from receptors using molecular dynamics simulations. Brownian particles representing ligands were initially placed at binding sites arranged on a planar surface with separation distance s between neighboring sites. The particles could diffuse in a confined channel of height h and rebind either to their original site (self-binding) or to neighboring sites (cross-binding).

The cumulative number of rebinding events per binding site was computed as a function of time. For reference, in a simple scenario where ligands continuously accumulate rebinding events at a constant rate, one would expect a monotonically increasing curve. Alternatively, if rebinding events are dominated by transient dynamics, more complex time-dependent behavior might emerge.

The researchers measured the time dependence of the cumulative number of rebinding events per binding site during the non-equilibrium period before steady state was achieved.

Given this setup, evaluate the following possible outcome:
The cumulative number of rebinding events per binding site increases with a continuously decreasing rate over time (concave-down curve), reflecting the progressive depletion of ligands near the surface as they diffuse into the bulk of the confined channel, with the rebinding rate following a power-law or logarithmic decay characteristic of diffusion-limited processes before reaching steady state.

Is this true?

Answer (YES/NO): NO